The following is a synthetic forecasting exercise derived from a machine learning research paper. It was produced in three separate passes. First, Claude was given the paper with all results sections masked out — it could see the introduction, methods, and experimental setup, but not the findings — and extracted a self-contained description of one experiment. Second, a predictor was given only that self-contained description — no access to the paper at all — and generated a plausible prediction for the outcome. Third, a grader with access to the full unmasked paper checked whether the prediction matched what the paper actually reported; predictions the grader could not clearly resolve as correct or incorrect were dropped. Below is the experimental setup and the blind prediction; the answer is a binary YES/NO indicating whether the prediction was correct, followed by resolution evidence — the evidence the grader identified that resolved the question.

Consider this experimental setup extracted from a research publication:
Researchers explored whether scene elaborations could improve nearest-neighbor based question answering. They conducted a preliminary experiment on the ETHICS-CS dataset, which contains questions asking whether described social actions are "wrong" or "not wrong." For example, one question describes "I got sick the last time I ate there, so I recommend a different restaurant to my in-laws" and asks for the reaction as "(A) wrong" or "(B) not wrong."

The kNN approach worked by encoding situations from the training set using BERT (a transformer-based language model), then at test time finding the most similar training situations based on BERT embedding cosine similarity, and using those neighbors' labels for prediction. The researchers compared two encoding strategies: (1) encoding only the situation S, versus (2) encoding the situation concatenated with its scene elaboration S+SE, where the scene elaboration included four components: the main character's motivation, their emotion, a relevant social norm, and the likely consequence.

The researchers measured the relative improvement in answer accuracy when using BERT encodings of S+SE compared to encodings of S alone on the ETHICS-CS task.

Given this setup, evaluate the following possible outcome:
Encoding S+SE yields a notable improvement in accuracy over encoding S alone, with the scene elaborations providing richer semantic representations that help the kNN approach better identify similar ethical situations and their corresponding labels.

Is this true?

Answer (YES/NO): YES